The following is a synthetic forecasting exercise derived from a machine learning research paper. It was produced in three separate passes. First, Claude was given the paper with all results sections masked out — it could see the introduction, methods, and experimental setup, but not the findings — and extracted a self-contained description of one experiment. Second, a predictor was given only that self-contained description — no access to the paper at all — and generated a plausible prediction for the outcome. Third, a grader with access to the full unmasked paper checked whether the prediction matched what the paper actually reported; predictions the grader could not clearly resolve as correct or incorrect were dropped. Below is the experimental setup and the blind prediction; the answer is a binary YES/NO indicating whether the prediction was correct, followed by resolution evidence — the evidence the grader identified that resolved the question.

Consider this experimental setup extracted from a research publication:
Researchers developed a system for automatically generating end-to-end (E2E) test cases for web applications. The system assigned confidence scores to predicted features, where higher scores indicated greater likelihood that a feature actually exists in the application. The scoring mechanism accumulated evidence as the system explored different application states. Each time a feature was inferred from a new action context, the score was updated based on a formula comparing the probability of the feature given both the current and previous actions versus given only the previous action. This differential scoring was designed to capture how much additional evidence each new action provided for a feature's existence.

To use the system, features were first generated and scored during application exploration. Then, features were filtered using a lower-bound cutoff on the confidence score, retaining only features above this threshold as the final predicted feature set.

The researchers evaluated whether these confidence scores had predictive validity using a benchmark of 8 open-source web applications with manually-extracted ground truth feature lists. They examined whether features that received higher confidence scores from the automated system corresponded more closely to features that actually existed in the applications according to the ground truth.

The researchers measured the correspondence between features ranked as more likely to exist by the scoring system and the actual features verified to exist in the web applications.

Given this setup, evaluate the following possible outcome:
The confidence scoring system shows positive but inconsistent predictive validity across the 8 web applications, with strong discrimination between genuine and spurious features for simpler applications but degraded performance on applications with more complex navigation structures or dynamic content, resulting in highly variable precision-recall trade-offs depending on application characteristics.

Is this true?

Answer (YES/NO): NO